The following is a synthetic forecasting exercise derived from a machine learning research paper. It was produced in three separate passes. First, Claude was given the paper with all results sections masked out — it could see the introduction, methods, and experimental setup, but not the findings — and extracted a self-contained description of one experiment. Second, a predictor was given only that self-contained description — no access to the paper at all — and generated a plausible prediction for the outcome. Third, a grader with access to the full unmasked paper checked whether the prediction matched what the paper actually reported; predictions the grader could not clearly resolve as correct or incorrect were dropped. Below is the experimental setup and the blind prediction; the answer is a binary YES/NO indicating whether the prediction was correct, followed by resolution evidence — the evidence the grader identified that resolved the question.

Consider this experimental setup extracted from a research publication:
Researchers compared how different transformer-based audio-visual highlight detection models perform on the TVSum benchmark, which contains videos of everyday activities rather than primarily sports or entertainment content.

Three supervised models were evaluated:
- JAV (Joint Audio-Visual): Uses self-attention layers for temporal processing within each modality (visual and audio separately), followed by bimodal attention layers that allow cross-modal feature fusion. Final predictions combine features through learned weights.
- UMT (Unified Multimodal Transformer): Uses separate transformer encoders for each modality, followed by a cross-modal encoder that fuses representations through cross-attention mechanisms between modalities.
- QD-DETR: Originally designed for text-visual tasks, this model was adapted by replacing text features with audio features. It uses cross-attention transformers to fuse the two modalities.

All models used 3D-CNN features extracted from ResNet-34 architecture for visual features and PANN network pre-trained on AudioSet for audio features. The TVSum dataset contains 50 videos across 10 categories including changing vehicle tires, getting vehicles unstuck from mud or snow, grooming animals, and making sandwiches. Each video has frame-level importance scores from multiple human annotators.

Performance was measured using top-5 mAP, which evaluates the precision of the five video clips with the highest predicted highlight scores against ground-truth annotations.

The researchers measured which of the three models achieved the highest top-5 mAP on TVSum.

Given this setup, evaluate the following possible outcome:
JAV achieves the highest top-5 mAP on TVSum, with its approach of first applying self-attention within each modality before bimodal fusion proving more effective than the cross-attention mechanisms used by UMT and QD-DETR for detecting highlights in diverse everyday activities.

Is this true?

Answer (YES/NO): NO